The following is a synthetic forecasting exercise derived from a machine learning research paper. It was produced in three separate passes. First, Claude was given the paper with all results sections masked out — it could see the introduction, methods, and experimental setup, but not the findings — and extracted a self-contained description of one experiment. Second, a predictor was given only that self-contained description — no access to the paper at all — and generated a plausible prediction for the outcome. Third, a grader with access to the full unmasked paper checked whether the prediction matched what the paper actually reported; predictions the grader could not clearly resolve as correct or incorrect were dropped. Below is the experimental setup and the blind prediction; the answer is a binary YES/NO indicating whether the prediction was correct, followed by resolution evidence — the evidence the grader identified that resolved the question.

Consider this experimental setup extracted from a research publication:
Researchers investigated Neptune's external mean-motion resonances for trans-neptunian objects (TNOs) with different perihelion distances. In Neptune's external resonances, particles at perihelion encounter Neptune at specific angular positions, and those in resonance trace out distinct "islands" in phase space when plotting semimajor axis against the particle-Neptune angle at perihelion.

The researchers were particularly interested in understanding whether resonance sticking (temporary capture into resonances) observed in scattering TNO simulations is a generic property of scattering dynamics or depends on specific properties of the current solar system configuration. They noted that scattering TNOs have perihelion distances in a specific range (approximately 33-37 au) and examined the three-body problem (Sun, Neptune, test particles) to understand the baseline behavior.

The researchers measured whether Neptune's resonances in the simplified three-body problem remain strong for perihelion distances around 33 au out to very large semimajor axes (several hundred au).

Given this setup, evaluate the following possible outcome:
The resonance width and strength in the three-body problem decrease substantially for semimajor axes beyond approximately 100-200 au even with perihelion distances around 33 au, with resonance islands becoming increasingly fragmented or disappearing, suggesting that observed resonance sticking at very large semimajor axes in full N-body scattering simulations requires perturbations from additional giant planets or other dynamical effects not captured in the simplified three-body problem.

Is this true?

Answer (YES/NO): NO